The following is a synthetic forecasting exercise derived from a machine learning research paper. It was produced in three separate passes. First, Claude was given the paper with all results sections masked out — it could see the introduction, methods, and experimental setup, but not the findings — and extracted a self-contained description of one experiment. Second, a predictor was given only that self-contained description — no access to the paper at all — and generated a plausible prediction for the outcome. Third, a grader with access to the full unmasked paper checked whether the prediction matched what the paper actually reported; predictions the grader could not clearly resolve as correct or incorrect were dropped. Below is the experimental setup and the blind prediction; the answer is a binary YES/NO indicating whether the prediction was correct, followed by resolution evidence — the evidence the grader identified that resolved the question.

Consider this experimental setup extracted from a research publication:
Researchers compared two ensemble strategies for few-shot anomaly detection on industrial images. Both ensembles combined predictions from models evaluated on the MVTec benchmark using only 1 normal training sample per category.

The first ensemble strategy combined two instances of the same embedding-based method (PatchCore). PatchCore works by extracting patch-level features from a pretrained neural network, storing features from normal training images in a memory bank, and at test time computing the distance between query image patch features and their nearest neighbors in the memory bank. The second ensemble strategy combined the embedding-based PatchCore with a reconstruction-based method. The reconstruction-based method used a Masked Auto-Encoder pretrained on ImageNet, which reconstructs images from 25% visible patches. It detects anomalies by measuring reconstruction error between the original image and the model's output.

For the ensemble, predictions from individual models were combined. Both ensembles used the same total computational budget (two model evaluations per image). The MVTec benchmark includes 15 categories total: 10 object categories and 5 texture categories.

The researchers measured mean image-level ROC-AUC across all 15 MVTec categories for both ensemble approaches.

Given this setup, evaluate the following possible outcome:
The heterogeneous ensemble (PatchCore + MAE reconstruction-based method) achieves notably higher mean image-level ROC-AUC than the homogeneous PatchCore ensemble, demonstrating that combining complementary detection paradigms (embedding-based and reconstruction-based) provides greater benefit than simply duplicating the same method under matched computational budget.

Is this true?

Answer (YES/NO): YES